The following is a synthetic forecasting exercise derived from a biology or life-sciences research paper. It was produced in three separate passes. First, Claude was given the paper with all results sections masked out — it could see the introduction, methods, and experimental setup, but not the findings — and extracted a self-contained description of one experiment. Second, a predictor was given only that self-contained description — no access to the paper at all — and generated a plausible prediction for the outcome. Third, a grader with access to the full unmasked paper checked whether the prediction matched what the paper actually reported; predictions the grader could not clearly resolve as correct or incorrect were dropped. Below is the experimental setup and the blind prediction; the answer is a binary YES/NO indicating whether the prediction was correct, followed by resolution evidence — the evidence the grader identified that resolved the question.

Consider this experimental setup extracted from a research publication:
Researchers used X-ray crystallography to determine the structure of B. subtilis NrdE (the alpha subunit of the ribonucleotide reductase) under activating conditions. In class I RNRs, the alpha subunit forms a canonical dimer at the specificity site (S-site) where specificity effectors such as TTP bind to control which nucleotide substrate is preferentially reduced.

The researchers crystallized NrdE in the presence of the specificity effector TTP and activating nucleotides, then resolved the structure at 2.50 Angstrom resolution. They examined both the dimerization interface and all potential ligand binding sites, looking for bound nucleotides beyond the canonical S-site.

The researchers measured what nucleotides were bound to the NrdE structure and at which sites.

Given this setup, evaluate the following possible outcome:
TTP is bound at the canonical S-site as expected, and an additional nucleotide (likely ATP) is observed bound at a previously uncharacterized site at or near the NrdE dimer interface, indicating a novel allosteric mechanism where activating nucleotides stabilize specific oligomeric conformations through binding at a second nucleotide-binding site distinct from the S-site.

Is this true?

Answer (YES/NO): YES